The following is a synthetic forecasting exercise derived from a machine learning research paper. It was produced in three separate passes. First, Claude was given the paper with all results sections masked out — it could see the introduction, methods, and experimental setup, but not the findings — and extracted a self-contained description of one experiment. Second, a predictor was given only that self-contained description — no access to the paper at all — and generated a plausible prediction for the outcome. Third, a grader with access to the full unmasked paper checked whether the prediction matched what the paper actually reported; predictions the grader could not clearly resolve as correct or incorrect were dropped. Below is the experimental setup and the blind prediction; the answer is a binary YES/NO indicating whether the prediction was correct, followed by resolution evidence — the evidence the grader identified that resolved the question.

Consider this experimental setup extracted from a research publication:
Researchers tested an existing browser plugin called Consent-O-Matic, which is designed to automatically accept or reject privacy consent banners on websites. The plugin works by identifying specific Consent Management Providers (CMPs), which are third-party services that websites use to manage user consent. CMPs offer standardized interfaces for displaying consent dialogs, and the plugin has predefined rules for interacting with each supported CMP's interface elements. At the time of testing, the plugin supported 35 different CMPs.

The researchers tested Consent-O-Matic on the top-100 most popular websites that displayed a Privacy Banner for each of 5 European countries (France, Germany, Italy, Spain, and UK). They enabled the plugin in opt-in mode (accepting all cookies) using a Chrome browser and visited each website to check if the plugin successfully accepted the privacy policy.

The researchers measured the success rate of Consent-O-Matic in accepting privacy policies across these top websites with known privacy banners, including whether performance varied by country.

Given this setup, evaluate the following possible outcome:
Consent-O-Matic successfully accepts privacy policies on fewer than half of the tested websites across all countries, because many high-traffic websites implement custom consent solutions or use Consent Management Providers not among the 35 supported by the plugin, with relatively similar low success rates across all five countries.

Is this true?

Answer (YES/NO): NO